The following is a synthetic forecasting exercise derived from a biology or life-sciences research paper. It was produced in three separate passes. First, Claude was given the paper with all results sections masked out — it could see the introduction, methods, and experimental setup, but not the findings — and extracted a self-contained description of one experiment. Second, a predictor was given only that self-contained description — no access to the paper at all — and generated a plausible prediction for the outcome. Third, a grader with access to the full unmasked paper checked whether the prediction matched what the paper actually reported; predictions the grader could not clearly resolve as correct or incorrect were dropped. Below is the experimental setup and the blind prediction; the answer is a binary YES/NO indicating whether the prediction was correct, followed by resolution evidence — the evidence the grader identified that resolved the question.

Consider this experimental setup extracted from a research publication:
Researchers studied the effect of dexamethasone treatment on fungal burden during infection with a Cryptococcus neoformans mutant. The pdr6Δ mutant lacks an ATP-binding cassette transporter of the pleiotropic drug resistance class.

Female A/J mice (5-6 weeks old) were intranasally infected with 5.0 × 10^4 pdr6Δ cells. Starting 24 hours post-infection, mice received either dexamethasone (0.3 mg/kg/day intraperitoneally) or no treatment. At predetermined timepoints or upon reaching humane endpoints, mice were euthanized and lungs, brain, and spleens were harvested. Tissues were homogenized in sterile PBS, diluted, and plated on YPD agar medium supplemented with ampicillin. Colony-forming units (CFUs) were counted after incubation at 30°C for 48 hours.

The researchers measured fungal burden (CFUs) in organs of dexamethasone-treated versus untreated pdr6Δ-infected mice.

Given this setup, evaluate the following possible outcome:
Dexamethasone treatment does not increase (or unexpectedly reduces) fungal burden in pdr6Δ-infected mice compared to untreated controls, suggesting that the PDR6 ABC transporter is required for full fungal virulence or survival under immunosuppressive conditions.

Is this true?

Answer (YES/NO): NO